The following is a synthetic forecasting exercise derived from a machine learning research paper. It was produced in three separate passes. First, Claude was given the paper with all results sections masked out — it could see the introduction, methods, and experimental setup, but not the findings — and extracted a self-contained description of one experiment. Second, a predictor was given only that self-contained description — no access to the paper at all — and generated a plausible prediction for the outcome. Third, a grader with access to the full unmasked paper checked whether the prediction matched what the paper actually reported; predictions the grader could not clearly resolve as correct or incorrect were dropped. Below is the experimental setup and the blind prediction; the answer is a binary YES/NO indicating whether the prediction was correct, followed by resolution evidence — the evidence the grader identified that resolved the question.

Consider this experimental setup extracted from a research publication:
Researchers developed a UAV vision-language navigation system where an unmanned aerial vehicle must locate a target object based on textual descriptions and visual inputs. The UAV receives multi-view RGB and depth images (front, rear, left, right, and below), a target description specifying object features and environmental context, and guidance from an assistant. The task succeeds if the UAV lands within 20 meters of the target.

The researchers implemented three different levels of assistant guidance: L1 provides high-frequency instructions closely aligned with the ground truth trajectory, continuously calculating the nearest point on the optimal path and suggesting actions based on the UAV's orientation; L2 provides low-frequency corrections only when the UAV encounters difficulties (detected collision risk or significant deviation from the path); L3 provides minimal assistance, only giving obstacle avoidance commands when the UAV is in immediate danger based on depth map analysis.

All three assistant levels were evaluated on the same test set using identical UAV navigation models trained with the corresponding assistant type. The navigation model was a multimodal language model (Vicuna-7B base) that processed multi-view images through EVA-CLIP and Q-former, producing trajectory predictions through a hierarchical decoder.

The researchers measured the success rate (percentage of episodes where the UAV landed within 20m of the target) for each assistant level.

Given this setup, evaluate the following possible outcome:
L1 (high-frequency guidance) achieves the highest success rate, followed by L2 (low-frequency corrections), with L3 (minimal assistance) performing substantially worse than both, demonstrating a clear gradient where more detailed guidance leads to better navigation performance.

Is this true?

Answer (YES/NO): YES